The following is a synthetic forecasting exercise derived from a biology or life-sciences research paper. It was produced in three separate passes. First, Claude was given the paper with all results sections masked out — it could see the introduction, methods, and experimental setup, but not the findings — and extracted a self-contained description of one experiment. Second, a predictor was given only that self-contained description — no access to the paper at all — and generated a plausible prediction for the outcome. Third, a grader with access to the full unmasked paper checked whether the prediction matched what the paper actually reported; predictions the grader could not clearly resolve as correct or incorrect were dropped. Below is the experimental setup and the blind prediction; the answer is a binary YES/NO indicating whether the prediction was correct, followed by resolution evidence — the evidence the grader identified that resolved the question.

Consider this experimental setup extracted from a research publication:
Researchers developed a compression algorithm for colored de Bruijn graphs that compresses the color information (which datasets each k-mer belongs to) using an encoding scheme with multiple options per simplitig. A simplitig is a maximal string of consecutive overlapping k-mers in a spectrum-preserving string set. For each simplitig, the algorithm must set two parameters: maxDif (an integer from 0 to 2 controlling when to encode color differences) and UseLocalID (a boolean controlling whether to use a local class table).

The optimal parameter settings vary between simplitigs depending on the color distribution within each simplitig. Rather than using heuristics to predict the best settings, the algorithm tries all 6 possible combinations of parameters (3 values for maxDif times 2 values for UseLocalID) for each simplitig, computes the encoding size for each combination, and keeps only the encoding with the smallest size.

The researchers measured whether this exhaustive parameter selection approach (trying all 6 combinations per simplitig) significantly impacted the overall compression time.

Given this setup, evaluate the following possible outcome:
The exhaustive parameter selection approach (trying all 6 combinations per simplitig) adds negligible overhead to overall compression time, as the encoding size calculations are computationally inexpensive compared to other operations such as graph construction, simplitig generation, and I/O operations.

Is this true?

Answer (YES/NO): YES